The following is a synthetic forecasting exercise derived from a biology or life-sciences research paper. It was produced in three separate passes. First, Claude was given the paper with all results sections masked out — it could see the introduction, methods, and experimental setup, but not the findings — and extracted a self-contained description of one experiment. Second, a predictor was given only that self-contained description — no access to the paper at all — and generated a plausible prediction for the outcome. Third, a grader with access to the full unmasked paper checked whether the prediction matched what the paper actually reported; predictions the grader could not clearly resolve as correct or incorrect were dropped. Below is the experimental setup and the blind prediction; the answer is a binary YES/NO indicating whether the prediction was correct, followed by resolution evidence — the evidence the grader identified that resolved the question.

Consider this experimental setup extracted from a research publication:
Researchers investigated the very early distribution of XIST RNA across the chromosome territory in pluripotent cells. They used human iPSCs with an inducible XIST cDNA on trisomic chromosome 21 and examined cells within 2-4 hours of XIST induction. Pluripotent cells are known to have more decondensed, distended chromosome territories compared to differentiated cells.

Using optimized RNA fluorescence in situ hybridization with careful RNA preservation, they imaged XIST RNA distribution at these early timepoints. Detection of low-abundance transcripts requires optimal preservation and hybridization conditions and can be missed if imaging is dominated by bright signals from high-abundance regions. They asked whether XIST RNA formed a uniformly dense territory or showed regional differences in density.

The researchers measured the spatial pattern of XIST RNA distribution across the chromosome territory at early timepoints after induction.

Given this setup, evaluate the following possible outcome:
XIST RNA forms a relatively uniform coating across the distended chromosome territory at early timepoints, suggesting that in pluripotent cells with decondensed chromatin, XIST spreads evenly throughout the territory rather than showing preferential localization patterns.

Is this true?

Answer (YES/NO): NO